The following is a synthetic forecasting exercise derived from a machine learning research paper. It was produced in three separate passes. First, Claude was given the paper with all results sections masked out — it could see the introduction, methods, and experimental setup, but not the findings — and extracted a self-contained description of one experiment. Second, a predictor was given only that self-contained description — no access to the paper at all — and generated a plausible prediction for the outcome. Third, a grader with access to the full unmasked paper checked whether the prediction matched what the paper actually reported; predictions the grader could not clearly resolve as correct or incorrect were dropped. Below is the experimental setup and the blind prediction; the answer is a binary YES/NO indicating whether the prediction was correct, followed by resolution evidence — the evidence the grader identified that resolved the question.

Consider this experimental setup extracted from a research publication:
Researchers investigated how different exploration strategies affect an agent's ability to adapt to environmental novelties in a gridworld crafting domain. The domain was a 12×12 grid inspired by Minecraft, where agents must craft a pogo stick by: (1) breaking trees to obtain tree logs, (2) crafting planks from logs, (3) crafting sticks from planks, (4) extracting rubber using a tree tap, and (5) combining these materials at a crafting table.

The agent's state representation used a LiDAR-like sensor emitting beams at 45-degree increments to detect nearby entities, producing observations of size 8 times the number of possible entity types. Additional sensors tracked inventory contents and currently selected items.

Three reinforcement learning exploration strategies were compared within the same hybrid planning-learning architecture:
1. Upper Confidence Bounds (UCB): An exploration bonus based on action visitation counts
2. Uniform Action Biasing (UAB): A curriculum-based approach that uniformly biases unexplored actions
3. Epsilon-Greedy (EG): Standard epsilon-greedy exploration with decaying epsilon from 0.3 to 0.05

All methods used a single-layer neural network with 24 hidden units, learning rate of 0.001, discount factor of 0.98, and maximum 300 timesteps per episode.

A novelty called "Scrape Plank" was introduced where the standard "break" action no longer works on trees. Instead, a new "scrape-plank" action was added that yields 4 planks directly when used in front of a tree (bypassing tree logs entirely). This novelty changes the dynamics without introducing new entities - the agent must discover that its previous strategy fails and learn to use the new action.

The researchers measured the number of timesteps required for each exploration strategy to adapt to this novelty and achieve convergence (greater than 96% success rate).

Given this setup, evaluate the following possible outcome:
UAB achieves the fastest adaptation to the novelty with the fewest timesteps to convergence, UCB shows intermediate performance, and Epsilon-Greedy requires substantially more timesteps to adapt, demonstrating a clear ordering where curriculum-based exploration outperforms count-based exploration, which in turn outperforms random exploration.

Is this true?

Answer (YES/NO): NO